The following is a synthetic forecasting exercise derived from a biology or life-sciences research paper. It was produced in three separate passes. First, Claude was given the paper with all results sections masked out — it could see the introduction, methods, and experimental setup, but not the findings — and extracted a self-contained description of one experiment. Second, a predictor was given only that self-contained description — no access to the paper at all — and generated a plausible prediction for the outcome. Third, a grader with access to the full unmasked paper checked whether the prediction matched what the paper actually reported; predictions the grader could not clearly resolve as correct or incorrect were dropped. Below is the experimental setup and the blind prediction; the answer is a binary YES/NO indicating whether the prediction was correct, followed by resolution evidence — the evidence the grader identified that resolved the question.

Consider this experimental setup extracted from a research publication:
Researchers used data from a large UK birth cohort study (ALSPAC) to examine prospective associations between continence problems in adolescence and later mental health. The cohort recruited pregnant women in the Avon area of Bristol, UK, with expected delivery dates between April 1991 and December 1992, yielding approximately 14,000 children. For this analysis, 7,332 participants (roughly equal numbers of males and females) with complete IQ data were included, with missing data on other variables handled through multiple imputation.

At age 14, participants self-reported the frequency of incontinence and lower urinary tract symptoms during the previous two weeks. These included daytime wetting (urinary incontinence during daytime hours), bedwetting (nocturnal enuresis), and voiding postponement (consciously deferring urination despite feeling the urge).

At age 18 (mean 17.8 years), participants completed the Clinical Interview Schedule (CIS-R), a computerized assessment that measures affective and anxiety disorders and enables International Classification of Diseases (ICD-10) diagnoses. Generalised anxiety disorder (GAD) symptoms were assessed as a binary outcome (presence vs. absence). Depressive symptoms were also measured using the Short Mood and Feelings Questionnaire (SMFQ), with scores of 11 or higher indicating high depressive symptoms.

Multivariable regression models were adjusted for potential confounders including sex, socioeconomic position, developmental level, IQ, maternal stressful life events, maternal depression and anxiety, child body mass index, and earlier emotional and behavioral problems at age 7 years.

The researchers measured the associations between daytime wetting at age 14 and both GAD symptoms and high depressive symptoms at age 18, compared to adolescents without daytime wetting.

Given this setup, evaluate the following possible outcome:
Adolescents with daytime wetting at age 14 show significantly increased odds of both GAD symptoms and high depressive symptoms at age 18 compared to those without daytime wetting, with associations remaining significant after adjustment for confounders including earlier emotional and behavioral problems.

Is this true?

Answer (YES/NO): YES